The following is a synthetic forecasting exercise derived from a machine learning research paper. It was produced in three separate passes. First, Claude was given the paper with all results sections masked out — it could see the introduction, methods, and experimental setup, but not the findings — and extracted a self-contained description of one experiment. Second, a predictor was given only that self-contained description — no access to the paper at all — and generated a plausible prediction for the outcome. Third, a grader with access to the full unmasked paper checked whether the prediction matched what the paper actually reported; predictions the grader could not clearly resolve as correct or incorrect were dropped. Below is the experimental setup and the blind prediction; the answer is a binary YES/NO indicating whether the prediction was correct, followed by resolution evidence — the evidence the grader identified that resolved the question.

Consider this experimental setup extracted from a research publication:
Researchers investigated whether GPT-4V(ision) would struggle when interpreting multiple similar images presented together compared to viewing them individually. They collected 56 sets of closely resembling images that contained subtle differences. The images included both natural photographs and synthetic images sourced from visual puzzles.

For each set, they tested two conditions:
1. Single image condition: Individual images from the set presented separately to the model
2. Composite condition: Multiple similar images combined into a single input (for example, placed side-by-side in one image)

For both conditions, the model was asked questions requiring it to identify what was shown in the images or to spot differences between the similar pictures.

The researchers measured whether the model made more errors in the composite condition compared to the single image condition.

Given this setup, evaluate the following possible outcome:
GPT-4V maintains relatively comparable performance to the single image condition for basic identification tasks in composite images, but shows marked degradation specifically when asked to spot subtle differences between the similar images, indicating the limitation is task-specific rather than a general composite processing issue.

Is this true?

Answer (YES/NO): NO